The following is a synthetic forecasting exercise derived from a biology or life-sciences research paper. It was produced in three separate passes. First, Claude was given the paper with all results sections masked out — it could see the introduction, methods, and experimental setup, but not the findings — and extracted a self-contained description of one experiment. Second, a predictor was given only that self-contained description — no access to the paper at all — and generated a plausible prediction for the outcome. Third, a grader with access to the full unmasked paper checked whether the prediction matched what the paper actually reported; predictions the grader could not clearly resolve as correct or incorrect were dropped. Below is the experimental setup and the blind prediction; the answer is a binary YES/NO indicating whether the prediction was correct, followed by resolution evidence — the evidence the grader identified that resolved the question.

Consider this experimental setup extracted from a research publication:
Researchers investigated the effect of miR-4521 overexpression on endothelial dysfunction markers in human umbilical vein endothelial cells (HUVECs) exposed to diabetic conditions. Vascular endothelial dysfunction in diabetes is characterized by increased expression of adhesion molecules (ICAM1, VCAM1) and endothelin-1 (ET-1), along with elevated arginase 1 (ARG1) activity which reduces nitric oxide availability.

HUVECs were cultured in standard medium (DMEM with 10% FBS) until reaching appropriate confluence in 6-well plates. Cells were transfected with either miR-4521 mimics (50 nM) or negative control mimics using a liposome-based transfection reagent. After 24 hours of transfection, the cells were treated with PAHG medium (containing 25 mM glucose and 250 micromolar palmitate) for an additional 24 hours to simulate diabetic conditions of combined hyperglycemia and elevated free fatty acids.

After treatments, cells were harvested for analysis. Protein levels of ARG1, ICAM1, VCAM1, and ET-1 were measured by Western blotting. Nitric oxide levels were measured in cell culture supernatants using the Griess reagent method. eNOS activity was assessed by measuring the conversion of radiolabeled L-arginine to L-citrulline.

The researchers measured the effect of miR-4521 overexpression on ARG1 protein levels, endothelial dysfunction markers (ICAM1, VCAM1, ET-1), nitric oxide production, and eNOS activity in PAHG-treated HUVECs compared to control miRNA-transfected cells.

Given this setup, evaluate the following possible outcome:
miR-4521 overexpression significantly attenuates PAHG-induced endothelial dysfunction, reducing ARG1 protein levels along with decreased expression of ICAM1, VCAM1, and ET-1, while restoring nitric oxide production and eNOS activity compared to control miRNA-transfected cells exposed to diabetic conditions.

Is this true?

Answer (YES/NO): YES